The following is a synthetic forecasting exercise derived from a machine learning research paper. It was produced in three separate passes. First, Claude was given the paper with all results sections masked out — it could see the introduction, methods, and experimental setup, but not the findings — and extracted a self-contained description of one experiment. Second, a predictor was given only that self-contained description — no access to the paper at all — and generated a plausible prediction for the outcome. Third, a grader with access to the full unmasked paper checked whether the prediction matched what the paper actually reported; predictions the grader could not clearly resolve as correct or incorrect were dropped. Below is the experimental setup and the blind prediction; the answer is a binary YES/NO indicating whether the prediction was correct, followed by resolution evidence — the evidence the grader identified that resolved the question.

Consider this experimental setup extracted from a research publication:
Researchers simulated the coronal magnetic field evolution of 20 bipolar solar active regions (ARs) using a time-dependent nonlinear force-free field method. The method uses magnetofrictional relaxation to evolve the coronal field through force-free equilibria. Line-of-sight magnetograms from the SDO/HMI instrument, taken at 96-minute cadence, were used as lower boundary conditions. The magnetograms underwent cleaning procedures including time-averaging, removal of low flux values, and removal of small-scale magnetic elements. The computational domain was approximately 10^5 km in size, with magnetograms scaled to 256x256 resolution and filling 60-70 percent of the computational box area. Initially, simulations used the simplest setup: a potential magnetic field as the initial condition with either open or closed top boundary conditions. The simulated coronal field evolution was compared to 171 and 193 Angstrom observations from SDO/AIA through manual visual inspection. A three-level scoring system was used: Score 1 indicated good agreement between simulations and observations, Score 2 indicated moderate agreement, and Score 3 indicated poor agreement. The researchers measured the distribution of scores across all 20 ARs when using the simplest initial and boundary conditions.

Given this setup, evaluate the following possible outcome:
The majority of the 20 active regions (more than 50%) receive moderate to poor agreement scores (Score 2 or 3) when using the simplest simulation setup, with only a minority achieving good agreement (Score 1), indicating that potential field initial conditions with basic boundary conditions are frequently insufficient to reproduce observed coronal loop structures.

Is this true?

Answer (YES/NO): NO